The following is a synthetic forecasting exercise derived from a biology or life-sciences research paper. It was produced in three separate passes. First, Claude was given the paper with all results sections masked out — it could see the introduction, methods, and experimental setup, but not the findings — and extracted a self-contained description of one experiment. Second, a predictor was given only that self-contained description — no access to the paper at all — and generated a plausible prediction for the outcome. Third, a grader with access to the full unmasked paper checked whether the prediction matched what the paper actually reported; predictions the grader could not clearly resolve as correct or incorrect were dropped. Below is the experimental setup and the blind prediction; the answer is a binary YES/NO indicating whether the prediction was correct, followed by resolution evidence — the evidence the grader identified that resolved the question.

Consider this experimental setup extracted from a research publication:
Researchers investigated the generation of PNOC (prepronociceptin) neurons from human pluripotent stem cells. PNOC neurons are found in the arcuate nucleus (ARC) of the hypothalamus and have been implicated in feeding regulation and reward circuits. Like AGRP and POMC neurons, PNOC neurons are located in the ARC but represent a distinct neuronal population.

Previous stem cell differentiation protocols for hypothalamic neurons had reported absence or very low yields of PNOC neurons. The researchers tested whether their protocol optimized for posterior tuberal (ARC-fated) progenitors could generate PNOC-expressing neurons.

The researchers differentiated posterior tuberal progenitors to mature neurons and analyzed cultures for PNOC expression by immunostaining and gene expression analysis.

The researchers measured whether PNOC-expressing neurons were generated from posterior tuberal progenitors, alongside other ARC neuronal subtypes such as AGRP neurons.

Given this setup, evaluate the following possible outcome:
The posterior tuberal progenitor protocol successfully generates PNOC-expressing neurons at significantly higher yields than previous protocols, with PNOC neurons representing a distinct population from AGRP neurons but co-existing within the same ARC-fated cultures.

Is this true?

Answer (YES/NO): YES